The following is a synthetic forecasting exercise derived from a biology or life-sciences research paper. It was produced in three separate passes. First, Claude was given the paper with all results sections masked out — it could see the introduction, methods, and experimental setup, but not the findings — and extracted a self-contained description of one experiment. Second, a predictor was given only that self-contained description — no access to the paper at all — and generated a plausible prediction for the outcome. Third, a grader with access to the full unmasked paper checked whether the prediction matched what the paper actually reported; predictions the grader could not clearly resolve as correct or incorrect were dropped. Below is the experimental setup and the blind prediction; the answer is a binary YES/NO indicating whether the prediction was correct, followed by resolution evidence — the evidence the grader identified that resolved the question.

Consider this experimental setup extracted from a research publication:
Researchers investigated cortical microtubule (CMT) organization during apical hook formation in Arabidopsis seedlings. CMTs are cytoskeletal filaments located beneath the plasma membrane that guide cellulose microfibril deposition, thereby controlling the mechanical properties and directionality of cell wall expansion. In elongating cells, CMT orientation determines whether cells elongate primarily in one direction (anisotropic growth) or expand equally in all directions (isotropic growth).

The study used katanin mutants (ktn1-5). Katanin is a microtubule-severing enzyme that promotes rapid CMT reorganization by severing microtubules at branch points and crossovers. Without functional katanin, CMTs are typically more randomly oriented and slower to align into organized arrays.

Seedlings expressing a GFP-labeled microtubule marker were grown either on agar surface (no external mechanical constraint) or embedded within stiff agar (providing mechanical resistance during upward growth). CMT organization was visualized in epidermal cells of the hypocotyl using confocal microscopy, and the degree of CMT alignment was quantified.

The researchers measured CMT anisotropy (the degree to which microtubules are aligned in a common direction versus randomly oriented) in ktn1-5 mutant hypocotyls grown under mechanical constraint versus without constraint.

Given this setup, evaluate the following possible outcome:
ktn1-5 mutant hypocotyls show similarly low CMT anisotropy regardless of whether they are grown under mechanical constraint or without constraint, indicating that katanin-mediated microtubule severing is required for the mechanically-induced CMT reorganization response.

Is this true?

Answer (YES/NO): NO